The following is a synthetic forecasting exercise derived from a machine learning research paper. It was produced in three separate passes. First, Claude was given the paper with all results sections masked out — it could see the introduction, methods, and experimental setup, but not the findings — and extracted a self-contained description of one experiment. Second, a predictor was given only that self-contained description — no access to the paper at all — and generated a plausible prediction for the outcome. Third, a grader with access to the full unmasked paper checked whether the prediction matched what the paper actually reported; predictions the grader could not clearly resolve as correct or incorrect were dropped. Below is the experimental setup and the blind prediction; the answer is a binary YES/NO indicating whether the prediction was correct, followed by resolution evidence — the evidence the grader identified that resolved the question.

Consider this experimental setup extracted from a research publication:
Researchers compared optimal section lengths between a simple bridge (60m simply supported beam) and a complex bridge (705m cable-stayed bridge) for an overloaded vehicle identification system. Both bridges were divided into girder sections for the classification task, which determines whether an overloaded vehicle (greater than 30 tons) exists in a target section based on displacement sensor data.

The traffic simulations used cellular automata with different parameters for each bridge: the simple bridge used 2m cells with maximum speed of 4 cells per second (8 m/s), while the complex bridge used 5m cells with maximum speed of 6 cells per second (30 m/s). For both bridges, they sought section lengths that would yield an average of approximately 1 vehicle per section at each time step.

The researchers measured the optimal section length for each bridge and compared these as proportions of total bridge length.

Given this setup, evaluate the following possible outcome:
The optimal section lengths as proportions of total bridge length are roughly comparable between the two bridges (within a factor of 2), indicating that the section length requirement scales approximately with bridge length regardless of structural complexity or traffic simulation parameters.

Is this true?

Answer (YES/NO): NO